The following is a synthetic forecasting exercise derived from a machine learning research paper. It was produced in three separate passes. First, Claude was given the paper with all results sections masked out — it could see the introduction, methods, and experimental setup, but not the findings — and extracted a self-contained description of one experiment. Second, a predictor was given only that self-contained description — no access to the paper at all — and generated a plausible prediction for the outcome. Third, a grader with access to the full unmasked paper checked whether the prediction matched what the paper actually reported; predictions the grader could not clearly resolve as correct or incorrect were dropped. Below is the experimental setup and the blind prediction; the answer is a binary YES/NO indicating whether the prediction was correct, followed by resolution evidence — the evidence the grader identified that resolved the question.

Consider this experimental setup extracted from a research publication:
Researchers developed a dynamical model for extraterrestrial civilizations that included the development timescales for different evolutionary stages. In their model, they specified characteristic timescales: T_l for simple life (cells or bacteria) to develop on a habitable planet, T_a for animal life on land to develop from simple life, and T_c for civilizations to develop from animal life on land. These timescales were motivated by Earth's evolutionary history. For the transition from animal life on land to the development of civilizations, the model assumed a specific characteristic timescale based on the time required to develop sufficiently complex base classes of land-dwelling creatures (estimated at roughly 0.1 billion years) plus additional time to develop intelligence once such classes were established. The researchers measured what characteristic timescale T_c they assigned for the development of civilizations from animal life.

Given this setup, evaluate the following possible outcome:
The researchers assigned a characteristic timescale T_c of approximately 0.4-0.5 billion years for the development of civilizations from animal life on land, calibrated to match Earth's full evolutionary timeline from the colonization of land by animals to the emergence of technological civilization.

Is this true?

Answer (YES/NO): NO